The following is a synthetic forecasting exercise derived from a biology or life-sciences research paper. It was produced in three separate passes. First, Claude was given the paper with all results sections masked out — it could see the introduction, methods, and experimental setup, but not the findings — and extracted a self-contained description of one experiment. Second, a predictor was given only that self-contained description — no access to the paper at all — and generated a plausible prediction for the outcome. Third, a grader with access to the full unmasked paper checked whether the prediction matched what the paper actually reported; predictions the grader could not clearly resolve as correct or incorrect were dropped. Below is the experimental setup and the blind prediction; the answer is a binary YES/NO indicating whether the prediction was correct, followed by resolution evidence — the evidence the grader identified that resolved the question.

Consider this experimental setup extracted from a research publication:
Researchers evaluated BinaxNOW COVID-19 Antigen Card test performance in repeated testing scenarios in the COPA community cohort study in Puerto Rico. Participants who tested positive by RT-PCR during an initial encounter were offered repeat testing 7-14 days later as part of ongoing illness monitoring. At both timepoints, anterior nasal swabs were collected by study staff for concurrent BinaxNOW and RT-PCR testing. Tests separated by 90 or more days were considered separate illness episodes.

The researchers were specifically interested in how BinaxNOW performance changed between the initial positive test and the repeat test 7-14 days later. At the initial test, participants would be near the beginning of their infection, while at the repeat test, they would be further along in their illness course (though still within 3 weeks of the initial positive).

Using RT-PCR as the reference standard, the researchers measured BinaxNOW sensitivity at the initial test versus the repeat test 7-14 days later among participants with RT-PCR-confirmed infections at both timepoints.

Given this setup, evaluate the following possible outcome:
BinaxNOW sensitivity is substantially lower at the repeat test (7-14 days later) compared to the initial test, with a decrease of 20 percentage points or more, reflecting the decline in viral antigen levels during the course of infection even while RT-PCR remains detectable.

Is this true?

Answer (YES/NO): YES